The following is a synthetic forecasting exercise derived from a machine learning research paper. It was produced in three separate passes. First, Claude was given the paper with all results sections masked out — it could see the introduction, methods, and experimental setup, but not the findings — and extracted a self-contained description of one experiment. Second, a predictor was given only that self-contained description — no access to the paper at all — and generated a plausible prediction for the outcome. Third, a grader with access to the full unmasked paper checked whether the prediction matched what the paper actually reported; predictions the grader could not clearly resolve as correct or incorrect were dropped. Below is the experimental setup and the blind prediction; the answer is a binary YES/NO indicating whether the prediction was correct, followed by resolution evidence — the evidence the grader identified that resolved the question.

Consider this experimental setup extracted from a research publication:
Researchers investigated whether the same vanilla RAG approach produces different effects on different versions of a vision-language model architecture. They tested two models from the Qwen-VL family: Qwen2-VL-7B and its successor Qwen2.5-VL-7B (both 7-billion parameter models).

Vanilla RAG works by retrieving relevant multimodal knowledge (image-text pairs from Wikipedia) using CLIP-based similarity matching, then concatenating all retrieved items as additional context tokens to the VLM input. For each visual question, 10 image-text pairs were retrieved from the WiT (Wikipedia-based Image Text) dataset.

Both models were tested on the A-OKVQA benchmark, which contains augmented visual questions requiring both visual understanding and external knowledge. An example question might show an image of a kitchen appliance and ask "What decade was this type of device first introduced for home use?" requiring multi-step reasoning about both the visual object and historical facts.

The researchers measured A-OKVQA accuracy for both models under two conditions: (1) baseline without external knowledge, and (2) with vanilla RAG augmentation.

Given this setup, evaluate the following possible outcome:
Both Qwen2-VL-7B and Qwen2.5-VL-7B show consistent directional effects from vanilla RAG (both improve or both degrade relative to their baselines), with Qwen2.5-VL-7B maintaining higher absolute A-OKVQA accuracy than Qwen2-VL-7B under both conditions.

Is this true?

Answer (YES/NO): NO